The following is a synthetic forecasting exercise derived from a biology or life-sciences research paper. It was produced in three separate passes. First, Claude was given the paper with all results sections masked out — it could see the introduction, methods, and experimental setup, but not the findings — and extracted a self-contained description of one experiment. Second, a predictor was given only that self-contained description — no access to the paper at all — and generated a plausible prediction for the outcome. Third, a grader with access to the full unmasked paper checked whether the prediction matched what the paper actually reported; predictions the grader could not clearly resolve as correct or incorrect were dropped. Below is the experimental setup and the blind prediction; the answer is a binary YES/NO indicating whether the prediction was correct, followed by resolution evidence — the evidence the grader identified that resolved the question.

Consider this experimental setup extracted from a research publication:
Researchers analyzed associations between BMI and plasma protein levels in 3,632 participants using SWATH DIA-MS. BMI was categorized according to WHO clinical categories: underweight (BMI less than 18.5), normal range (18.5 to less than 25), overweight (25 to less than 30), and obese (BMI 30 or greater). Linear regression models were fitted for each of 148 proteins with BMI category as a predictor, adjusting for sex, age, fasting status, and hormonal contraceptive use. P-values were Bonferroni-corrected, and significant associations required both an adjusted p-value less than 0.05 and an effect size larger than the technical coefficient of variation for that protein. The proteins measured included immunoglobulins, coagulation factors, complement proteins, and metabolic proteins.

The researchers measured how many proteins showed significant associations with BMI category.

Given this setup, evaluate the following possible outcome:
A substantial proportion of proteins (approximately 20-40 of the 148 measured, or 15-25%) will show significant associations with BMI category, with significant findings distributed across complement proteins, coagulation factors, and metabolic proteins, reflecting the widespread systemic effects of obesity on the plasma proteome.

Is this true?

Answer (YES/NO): NO